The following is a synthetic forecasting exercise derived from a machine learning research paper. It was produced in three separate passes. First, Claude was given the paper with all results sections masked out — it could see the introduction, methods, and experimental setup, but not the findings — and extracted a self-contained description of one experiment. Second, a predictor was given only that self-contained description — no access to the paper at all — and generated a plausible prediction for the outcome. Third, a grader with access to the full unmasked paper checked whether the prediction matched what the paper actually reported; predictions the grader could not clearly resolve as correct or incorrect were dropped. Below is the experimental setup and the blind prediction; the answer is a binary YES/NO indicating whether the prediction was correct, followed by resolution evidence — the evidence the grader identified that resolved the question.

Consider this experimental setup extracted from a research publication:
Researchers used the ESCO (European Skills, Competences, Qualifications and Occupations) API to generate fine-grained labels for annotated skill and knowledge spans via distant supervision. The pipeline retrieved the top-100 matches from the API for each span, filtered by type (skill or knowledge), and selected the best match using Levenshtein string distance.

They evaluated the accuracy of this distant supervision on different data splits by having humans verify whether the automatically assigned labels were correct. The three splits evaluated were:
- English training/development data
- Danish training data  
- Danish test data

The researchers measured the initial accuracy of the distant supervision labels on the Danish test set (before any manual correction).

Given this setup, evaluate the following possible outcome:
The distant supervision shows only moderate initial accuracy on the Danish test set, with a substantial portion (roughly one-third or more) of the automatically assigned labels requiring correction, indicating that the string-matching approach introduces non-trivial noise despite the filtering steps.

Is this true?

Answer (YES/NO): NO